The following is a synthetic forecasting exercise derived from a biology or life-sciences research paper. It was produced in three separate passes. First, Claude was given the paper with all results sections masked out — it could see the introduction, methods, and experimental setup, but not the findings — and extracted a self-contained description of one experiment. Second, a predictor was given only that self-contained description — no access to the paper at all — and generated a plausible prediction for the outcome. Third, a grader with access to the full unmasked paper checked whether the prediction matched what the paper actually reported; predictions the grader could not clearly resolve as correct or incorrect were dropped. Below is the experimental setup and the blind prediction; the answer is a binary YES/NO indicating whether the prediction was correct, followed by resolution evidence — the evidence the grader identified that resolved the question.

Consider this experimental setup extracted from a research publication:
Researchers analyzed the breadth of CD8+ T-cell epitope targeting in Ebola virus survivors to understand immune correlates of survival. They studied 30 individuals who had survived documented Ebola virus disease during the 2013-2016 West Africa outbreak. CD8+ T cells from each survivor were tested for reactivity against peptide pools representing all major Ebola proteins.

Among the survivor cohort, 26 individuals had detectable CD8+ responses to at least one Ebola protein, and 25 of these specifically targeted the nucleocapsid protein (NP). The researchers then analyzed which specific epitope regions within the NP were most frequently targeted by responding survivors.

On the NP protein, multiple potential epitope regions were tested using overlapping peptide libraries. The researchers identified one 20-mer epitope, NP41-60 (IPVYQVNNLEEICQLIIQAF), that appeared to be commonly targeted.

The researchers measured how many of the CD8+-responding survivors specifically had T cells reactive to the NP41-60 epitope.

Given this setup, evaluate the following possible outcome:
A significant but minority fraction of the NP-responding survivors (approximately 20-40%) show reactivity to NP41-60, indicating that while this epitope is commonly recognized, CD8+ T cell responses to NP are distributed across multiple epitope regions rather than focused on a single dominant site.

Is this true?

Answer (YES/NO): NO